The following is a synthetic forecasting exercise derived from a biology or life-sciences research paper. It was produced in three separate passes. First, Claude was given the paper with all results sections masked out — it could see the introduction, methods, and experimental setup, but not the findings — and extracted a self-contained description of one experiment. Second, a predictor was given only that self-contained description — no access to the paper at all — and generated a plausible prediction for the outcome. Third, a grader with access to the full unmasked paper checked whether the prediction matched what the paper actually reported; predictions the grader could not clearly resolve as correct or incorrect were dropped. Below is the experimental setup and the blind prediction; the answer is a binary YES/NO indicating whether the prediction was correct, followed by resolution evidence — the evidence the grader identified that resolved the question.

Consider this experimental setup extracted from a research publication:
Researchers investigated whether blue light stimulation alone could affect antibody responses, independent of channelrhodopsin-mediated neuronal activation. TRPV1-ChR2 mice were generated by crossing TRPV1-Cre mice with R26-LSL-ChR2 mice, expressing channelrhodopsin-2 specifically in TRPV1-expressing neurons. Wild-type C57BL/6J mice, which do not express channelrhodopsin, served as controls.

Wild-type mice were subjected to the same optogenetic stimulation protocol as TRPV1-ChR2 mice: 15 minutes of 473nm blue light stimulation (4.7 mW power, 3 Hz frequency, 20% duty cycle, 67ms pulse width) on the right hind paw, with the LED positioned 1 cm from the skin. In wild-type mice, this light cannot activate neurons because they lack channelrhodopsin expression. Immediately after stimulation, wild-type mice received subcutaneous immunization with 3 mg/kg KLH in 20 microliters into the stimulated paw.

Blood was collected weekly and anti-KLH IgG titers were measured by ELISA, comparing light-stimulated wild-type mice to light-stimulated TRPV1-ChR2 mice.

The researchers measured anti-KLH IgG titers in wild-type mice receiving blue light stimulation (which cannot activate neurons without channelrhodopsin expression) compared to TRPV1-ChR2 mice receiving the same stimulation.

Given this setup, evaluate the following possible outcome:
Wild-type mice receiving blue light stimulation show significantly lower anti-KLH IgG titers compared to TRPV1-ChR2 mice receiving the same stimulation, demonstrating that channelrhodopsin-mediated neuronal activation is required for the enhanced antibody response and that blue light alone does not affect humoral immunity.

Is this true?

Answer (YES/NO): YES